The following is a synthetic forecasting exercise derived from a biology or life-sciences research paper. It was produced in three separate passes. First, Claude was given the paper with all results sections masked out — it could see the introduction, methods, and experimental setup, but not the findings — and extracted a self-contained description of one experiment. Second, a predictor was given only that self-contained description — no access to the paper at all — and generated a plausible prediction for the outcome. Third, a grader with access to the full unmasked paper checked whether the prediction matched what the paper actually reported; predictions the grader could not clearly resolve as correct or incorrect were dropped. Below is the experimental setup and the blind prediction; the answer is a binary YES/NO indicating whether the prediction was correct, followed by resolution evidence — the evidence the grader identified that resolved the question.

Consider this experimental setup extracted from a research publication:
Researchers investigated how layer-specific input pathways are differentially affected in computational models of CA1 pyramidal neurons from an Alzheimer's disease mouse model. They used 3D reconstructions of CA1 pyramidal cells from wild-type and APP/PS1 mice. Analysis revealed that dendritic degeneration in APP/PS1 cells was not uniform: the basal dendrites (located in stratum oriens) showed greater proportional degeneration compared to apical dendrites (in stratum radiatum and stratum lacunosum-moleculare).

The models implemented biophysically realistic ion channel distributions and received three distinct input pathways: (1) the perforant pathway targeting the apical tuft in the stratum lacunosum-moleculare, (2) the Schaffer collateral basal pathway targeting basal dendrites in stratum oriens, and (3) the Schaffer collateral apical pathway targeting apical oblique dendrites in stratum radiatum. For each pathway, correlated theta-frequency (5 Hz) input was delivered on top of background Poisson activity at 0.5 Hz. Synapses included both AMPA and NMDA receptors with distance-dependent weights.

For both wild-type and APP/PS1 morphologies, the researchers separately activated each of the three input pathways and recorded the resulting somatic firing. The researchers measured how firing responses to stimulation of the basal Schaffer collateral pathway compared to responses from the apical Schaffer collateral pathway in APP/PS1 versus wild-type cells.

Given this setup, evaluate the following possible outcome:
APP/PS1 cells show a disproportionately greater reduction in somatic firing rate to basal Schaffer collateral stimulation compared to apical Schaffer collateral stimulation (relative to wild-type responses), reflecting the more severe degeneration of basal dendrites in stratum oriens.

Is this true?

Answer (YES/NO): YES